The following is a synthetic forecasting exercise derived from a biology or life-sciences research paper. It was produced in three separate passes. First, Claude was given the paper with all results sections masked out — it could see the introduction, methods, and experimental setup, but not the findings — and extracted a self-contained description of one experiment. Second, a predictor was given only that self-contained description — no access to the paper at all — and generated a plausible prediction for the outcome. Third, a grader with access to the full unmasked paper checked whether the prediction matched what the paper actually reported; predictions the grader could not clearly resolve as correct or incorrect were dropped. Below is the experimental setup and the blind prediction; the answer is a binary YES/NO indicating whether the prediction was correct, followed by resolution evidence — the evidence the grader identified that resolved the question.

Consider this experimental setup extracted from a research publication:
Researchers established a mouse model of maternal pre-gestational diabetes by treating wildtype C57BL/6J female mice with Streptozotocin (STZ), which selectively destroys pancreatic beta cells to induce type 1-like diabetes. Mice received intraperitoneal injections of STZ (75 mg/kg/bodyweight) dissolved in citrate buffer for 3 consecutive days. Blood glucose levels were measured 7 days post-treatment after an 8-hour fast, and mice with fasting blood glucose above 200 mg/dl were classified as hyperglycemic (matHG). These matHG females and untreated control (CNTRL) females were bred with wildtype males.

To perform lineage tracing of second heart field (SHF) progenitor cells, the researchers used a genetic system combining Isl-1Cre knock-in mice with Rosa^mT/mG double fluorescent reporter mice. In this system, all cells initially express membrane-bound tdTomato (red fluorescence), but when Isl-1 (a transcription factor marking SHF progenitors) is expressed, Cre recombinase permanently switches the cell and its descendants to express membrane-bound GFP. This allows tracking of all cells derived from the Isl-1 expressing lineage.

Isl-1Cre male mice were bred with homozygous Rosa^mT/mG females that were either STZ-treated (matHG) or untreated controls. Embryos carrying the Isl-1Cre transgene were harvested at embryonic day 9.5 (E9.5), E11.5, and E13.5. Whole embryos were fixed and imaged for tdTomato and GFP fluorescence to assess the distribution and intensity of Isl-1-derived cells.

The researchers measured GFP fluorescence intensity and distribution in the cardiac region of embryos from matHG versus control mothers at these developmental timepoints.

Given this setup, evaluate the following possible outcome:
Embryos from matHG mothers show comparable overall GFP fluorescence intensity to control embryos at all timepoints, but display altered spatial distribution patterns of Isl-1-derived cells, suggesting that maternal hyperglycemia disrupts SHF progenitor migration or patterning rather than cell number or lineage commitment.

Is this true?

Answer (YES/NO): NO